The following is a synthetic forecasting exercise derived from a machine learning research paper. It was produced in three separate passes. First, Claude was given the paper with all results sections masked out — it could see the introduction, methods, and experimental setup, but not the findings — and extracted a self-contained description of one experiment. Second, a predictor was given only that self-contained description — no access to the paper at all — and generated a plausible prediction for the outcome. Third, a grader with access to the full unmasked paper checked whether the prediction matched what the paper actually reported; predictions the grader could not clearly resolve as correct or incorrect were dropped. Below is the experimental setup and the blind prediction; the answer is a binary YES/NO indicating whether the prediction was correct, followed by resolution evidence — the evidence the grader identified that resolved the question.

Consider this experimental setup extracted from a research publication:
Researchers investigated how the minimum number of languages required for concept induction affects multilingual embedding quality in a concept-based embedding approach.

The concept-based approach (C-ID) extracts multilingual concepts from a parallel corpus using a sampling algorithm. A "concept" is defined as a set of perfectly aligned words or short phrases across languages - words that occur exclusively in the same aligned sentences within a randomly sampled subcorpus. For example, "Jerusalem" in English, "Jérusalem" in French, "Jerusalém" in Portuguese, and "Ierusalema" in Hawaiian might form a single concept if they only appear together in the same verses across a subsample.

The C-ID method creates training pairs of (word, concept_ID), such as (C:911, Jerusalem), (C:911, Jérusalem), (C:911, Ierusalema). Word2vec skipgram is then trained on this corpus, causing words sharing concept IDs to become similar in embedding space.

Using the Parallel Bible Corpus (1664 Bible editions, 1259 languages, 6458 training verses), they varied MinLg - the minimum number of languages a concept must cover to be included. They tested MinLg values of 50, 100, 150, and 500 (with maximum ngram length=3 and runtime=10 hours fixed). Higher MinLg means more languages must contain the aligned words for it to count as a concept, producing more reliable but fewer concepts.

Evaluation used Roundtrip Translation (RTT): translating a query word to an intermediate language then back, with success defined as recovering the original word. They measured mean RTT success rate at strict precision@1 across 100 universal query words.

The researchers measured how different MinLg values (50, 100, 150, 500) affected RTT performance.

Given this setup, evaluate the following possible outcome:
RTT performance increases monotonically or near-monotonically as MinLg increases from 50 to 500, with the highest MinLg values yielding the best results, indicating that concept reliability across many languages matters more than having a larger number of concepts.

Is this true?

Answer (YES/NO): NO